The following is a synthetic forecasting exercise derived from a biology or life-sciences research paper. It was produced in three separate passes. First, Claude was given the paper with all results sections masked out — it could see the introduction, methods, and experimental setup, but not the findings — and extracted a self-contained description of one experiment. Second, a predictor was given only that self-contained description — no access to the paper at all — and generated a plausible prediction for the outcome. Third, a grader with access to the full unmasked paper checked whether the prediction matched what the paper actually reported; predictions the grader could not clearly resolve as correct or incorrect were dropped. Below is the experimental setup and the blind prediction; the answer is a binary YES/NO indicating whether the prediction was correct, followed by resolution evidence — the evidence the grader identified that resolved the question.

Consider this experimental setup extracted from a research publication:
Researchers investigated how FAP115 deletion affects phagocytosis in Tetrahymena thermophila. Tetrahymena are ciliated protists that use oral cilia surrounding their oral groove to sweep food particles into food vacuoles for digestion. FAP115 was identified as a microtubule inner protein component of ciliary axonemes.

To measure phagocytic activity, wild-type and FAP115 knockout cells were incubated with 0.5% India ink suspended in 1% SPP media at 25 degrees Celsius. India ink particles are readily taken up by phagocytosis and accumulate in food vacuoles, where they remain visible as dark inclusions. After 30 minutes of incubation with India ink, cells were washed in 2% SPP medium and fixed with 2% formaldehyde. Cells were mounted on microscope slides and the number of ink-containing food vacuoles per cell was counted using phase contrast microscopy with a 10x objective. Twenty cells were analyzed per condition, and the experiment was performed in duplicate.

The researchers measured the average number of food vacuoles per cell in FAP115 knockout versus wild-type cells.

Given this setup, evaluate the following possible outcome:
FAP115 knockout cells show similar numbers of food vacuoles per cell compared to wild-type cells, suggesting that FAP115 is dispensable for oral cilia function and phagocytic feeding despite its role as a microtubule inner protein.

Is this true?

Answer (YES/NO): YES